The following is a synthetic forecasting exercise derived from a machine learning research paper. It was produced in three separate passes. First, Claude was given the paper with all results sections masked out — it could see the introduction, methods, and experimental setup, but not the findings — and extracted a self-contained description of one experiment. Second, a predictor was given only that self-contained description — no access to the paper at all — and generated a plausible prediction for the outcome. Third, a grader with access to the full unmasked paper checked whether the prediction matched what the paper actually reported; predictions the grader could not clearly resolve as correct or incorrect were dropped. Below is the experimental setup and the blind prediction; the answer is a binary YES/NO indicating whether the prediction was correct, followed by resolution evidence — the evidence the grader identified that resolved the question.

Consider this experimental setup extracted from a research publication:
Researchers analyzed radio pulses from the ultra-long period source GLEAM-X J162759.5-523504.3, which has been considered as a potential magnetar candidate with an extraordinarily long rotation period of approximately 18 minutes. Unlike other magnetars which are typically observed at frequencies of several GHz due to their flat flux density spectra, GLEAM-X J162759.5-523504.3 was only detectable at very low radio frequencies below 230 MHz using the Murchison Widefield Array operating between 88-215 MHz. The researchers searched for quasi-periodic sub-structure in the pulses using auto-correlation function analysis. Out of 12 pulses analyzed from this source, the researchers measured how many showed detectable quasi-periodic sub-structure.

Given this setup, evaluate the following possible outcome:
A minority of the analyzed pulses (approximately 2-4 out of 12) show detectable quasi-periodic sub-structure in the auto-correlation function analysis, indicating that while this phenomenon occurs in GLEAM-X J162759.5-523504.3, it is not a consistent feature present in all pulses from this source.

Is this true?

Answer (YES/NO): YES